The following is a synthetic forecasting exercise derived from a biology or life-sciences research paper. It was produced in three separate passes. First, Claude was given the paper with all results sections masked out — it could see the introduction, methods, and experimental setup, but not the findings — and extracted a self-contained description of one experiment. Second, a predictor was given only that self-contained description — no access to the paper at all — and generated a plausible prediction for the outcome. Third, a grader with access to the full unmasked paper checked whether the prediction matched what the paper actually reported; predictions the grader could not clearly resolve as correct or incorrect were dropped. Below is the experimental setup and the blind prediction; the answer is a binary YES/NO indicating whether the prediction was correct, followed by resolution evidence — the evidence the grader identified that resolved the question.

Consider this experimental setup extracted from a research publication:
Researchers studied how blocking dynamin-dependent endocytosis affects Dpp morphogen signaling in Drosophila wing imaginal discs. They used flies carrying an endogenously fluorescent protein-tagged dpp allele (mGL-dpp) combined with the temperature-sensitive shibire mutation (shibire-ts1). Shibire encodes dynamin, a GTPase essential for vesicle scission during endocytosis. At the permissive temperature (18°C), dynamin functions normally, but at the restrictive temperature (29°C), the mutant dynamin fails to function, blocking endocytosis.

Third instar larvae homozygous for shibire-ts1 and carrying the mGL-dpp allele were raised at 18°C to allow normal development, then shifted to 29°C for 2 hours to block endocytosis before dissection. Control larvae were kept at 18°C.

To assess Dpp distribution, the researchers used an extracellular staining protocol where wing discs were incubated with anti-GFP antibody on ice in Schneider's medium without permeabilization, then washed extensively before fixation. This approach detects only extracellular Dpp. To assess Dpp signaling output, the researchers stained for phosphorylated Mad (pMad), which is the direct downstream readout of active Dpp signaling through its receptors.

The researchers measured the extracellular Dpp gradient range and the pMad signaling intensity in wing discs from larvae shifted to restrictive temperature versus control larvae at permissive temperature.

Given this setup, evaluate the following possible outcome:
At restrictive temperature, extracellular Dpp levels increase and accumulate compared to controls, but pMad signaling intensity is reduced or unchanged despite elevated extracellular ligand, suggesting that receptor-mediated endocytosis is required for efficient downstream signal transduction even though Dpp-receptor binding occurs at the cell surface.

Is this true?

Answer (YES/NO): YES